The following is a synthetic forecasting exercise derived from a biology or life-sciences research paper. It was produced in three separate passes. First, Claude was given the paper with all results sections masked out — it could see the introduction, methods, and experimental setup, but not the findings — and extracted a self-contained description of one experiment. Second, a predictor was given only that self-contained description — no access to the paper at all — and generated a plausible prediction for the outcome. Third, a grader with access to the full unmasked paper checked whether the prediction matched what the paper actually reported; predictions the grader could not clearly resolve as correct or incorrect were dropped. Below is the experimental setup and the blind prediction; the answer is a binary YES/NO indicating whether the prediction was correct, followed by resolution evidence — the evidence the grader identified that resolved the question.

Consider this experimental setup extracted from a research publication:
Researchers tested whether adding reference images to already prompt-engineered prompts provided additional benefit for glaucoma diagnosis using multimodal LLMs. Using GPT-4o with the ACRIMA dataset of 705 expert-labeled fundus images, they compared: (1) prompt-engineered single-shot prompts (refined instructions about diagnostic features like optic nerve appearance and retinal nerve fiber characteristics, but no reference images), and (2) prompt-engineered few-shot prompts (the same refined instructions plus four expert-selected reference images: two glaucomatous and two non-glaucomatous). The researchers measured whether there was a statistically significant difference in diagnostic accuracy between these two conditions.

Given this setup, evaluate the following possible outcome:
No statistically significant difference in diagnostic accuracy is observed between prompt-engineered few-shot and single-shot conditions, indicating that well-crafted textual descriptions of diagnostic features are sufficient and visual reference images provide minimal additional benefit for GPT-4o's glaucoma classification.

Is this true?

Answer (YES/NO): NO